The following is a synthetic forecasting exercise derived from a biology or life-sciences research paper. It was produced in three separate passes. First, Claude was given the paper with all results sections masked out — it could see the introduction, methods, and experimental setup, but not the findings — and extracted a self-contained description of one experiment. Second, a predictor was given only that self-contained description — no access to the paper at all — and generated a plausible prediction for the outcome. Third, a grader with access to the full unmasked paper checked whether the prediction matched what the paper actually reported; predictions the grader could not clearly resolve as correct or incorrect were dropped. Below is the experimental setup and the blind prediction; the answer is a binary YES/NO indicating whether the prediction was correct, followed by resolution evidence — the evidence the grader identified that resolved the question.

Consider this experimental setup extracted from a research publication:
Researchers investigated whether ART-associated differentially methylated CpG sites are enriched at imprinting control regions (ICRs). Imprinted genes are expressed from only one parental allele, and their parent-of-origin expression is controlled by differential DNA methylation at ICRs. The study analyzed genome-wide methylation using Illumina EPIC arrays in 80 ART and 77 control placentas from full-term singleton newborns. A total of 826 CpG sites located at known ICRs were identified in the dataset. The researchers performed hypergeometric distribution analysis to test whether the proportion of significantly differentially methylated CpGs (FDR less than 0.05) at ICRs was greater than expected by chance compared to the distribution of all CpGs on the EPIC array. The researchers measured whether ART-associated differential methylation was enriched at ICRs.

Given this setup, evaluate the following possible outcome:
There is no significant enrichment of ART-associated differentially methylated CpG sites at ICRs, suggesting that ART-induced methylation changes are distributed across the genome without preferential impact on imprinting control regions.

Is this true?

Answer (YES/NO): NO